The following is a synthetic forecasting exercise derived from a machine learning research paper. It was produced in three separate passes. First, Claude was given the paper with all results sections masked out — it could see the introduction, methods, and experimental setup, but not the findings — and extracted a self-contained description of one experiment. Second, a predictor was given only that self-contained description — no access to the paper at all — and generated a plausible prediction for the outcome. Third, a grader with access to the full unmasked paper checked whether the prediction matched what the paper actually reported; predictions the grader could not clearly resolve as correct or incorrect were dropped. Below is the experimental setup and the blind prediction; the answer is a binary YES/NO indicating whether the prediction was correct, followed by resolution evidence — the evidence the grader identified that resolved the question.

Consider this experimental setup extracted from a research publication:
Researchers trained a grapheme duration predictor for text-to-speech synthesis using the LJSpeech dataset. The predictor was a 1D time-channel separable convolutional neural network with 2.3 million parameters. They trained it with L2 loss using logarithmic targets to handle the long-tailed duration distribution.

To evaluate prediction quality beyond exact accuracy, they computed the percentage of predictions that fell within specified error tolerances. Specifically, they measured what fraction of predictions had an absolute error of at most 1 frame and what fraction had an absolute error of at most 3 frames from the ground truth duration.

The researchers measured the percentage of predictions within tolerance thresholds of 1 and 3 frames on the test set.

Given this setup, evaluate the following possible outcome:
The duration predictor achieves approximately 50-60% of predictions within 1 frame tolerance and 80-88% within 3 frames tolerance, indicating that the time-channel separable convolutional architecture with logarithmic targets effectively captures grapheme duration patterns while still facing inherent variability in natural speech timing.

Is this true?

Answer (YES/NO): NO